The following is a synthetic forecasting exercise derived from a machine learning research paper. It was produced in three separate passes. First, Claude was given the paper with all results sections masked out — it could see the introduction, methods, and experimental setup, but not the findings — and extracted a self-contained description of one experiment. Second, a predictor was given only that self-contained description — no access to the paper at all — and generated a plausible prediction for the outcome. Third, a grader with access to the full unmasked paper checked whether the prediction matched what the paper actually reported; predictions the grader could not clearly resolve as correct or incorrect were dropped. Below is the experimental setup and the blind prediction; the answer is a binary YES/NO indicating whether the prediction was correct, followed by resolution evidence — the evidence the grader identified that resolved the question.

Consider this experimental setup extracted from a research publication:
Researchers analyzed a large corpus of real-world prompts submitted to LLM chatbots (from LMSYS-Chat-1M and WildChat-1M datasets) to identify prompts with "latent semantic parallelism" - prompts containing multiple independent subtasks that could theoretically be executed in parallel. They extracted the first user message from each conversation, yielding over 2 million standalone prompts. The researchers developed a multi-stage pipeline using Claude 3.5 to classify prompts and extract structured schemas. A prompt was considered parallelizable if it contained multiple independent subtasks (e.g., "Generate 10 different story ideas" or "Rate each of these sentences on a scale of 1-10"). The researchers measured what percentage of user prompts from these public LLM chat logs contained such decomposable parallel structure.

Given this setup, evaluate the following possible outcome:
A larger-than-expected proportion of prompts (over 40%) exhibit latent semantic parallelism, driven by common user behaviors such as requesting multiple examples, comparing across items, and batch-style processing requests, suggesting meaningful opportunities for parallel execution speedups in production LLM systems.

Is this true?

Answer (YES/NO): NO